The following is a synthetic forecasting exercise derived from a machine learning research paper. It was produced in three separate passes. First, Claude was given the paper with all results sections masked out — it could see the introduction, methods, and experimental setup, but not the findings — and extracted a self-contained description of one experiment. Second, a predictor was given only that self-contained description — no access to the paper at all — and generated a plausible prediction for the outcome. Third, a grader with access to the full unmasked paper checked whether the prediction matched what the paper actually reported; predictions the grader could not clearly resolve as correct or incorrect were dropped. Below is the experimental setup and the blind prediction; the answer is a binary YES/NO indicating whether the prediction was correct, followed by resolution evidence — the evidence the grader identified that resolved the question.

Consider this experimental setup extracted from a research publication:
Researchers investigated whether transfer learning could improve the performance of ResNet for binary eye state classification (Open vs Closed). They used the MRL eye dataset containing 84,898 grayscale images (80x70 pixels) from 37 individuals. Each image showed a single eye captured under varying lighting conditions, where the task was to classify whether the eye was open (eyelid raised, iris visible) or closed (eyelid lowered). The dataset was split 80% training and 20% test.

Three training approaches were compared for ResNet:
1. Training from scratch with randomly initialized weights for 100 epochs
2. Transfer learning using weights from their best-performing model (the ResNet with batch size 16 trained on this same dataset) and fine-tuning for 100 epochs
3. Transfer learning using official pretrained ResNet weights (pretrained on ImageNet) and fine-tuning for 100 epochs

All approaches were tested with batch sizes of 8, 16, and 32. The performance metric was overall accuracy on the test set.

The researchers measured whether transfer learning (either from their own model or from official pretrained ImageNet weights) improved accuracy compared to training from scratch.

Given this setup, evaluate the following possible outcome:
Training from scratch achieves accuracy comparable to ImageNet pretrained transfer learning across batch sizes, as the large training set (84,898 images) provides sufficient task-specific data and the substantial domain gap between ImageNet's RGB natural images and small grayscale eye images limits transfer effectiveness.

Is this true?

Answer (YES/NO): YES